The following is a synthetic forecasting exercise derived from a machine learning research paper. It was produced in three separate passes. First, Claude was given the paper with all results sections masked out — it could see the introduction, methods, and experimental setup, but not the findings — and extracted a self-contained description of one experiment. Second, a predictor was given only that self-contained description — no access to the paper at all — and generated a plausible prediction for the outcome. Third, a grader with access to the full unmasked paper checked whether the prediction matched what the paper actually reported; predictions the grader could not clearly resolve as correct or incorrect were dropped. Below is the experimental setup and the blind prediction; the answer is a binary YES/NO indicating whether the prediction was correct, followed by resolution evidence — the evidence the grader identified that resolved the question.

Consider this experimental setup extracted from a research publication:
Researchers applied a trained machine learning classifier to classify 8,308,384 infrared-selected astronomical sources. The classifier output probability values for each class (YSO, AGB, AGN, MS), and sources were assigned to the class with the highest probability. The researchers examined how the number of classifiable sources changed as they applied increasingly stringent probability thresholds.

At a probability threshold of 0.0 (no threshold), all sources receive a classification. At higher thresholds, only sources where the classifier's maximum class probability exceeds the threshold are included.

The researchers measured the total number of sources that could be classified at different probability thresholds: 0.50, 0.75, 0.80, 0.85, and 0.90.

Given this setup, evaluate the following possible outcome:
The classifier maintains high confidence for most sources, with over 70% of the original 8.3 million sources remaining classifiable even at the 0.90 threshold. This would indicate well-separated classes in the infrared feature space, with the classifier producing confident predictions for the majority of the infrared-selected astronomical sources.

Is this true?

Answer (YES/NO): NO